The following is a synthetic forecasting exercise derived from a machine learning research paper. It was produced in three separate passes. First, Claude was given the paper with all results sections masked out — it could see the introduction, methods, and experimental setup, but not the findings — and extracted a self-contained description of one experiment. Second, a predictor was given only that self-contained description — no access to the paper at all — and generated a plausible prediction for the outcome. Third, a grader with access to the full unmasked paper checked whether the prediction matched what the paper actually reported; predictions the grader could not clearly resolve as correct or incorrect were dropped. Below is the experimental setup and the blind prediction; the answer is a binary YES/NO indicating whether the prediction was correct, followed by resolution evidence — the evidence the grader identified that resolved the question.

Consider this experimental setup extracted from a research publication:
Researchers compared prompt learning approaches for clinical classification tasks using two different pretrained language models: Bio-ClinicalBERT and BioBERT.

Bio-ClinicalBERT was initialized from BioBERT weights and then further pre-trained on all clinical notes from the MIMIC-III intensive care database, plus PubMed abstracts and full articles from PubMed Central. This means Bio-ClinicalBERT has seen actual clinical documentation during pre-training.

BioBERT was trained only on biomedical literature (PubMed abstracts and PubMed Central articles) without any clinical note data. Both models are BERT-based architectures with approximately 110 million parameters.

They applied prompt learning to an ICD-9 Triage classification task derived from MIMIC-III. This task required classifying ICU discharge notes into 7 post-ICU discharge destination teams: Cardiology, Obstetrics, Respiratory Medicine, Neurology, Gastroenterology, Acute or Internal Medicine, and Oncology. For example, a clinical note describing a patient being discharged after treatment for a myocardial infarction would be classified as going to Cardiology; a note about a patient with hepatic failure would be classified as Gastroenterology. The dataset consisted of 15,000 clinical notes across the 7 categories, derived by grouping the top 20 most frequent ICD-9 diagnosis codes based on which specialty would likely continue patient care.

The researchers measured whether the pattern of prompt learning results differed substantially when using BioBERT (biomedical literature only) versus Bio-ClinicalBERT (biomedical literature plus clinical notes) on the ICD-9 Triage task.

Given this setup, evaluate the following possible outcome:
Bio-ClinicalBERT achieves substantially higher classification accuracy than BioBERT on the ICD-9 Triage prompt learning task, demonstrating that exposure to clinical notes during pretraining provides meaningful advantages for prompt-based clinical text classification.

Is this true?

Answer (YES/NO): NO